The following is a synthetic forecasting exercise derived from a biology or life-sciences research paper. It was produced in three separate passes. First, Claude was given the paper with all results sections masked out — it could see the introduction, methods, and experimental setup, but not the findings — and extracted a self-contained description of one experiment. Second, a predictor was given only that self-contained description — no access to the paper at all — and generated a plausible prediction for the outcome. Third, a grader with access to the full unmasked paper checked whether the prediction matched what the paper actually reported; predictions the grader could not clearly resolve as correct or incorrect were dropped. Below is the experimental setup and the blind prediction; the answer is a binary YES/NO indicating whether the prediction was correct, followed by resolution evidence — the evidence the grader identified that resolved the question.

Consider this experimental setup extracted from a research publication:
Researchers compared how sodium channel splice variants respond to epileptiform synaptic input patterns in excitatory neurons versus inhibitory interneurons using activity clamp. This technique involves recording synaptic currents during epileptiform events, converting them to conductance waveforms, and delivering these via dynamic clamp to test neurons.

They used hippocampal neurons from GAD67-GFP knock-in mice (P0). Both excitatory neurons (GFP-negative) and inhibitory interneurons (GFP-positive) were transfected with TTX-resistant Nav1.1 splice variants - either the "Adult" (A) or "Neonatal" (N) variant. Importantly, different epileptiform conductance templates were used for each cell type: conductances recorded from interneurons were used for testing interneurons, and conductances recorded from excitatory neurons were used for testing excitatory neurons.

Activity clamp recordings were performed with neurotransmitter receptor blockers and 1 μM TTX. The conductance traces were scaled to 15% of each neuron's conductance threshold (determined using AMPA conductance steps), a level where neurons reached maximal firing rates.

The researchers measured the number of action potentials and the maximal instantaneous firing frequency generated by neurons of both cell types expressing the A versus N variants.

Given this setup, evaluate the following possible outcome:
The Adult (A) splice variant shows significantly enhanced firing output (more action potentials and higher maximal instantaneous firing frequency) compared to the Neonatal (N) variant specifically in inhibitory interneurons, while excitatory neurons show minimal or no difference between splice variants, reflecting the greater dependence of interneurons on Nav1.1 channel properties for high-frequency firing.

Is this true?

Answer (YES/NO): NO